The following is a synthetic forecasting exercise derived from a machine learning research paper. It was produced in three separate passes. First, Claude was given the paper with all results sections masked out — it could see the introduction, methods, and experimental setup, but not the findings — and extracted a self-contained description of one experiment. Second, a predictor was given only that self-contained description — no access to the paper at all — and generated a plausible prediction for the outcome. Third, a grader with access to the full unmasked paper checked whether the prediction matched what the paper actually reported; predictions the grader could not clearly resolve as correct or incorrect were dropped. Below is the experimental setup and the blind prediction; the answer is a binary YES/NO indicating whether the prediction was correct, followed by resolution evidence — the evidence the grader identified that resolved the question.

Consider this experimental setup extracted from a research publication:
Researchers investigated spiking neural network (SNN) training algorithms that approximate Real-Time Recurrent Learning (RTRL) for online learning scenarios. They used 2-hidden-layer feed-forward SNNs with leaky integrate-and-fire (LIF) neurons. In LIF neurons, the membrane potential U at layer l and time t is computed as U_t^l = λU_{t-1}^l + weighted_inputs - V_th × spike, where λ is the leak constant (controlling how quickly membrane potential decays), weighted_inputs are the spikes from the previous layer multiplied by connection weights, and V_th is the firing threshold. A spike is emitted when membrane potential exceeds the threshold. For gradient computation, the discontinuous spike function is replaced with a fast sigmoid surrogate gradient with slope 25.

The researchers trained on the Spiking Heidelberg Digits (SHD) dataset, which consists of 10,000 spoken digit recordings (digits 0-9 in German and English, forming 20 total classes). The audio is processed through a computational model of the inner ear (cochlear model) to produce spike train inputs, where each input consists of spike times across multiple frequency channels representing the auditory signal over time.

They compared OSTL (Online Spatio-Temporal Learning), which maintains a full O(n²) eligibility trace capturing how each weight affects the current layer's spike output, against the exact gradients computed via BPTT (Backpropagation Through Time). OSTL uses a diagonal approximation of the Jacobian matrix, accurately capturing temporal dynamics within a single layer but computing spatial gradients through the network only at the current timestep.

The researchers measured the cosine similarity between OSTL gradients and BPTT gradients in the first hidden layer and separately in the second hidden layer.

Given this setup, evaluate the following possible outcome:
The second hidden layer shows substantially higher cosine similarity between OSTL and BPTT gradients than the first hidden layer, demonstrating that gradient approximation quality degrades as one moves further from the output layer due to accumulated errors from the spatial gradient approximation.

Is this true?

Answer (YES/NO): YES